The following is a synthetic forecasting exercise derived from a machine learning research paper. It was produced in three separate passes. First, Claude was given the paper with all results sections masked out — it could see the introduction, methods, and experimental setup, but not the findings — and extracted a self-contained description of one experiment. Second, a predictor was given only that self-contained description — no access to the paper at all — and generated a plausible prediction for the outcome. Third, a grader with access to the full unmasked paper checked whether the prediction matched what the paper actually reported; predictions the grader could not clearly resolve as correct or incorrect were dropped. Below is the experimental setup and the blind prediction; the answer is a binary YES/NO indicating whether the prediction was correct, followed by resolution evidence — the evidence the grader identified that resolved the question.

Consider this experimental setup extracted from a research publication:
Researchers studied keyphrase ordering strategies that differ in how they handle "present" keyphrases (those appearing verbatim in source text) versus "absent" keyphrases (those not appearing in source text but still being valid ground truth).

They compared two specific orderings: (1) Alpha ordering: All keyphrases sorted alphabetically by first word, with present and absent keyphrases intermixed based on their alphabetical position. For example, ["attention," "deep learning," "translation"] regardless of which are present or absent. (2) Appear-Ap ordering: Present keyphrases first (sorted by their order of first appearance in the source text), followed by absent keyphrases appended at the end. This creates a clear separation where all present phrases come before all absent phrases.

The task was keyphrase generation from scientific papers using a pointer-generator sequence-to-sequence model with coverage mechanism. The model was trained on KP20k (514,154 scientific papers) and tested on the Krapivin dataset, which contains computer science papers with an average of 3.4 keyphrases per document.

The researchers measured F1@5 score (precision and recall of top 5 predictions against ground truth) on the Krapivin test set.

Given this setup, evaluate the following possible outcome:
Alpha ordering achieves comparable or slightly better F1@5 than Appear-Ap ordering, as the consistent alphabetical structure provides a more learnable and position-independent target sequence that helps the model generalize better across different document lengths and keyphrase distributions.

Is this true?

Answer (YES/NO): YES